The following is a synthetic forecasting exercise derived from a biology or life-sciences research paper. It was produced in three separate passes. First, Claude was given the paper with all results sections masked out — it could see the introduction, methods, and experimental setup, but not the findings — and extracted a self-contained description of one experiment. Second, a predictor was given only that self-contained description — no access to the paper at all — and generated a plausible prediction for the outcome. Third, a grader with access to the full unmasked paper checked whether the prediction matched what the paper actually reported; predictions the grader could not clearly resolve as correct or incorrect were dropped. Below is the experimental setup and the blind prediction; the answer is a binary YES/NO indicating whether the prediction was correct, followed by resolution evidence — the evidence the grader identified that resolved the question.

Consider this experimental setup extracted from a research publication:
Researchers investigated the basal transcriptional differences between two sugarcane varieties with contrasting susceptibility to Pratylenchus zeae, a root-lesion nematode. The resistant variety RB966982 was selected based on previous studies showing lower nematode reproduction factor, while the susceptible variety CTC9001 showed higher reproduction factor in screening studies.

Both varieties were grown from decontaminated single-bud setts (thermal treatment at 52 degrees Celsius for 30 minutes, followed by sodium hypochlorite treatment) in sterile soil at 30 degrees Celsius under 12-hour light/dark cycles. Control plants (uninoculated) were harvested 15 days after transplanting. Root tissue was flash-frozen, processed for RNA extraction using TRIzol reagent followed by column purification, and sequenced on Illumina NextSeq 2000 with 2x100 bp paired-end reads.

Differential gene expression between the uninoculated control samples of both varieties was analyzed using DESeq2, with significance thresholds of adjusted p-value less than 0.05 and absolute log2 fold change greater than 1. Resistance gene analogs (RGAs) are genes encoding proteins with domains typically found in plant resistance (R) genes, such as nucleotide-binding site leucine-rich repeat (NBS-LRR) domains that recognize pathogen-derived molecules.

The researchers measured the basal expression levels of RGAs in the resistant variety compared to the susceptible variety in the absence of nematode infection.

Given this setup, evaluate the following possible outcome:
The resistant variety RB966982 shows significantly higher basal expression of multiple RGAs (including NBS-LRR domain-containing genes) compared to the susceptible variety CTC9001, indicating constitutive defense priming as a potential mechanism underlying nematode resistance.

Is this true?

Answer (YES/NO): YES